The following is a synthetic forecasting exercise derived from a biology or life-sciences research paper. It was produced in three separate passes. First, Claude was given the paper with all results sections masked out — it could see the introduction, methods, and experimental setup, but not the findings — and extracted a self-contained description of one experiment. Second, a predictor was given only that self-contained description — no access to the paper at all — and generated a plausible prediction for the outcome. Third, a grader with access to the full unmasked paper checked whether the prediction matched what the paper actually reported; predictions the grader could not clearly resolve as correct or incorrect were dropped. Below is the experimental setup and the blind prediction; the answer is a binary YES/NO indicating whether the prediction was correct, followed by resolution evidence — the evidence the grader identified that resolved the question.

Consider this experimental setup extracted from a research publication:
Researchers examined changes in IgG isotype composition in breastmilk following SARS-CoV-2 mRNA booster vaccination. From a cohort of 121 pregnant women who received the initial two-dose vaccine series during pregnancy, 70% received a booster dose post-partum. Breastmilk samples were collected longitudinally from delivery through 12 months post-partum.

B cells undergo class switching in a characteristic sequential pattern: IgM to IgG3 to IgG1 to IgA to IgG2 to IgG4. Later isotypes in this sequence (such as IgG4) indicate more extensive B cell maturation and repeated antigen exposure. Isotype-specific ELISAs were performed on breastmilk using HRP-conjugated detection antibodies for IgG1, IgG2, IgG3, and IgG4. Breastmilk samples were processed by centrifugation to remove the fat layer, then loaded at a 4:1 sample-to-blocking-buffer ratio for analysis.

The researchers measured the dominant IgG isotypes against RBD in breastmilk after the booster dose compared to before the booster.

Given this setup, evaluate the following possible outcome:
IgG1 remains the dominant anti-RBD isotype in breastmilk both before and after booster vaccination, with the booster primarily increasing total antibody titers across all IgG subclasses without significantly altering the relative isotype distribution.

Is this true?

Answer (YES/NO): NO